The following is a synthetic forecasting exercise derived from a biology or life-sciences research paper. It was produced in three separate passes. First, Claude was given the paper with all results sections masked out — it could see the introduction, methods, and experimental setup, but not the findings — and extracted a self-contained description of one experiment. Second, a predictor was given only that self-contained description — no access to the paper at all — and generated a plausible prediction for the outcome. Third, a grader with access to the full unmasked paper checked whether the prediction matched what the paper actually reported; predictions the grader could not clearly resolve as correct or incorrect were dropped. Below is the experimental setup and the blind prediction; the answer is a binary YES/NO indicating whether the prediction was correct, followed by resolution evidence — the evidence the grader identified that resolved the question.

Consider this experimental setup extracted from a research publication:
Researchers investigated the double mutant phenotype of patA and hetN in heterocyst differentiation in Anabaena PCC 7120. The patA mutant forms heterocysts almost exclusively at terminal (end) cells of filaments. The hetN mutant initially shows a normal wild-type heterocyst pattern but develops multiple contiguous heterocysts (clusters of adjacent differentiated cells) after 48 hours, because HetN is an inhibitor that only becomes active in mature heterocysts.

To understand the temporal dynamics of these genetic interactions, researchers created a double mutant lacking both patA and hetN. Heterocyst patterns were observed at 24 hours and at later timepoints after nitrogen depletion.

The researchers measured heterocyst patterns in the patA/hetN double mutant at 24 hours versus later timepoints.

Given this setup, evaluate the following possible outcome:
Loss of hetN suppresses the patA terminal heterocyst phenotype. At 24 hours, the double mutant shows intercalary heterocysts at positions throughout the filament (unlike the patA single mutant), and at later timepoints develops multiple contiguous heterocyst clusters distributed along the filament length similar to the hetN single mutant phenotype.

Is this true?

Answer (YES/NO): NO